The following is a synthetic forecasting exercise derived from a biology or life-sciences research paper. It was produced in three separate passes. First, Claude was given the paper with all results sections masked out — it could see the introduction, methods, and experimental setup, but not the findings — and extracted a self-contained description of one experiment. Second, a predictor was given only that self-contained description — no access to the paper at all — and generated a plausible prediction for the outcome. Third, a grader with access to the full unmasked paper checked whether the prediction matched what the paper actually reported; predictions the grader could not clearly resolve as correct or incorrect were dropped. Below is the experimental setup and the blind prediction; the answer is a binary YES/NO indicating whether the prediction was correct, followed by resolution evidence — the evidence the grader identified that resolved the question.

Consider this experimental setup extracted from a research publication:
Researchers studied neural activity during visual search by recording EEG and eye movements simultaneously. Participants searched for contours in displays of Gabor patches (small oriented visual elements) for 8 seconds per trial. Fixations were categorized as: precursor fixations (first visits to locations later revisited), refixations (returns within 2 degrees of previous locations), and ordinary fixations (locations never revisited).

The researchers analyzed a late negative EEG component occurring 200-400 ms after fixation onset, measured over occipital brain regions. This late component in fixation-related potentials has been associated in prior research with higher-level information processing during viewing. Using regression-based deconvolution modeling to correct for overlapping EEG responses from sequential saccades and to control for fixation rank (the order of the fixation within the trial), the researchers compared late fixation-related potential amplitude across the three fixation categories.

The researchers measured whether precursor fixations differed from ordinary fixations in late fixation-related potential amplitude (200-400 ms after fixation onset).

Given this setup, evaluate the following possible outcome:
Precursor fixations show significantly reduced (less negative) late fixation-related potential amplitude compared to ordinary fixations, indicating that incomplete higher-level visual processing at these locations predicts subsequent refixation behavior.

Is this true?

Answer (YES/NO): NO